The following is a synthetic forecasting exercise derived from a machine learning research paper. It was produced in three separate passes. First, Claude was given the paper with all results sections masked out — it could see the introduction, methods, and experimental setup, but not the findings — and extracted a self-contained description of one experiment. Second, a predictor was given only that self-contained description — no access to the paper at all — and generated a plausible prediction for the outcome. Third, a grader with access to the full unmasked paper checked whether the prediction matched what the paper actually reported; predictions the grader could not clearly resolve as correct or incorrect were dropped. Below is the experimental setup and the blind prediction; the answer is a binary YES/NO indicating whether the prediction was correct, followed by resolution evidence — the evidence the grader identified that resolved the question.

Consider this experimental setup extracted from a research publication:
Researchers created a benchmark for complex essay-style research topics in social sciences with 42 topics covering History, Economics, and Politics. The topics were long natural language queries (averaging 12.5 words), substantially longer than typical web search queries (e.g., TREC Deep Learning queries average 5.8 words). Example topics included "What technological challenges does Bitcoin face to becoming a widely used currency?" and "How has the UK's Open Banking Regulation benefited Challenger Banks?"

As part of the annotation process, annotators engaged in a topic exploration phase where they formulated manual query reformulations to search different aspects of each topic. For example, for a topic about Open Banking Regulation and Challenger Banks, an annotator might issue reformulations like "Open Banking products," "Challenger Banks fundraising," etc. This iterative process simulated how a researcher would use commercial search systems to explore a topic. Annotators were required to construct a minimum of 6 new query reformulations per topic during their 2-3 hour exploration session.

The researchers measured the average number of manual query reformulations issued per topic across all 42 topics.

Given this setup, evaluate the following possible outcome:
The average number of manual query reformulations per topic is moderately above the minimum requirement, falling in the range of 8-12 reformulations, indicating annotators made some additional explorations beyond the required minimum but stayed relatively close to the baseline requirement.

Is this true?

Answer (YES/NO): YES